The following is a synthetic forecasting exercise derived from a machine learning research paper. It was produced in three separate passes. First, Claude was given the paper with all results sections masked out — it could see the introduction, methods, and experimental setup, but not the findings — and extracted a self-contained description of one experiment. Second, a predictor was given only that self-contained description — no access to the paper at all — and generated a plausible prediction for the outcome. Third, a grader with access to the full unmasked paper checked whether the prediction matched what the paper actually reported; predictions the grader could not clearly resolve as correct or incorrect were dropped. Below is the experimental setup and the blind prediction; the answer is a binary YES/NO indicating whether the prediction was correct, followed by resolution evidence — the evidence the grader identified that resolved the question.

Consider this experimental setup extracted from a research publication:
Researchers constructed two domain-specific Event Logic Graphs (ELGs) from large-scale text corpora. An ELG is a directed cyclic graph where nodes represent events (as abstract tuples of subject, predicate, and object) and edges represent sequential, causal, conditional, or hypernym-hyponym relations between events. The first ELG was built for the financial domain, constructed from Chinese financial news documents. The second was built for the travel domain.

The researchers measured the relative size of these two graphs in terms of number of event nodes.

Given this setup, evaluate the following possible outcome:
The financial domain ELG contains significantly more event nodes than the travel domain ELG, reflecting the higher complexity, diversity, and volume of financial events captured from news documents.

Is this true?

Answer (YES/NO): YES